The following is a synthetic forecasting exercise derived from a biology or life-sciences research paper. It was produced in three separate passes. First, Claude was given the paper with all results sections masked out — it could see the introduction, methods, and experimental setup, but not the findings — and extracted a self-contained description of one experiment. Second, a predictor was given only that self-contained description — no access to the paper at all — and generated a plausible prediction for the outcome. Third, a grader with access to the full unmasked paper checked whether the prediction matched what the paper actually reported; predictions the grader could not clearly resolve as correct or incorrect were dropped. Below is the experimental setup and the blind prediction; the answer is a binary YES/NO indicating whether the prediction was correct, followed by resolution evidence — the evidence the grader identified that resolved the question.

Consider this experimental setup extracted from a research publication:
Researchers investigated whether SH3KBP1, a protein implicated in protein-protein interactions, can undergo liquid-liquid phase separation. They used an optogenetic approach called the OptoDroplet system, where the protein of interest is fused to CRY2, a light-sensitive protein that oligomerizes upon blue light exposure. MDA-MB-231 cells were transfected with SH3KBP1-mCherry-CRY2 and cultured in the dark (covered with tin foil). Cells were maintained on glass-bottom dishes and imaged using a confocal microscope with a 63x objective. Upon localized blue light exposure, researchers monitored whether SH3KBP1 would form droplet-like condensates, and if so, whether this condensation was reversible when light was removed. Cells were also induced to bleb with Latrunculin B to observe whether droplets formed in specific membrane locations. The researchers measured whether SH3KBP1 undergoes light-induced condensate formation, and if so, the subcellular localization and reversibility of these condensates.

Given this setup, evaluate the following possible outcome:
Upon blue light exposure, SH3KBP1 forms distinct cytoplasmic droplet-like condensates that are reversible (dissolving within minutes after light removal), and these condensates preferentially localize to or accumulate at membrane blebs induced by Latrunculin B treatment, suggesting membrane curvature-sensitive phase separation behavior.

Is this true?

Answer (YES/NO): NO